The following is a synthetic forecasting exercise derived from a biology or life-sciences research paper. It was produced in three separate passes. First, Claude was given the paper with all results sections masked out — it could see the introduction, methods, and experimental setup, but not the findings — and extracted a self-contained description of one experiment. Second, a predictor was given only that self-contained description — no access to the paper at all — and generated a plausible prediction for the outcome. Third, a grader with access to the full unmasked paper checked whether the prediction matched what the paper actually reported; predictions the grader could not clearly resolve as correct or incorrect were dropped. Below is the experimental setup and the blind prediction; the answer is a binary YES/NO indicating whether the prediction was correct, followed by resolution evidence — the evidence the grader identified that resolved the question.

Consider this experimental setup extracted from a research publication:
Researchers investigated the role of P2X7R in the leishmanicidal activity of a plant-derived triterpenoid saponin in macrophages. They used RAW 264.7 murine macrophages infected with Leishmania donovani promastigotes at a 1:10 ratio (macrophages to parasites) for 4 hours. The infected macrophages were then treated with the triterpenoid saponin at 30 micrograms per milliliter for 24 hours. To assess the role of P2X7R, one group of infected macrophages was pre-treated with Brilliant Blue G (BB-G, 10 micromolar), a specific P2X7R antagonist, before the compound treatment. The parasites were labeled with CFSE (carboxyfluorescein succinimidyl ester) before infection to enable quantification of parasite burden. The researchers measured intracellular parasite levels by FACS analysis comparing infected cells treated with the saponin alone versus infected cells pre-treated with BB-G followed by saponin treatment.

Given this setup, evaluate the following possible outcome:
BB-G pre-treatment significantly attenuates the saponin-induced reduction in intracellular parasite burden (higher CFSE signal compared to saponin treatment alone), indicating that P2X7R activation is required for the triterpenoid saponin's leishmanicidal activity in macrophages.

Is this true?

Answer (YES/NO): YES